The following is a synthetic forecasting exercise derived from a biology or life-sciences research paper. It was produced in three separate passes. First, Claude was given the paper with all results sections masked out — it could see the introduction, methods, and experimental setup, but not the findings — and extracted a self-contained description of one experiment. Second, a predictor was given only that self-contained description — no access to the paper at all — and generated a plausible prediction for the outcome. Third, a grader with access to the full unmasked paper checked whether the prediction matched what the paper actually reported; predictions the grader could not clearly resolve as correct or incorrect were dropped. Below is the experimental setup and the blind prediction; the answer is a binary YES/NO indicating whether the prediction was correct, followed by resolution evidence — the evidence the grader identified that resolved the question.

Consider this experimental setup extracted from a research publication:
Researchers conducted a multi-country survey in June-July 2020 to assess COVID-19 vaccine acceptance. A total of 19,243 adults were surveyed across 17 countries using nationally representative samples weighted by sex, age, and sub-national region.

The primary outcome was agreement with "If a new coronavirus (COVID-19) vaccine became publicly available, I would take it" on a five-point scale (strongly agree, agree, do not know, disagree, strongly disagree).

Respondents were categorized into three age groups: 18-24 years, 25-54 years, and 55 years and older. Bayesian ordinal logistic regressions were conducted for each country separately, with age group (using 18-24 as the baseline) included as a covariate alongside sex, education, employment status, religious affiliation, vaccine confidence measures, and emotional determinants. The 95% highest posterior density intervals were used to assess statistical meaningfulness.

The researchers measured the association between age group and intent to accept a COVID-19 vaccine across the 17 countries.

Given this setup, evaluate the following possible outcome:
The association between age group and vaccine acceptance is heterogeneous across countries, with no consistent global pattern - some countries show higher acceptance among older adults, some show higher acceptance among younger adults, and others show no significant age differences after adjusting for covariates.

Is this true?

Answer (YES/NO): NO